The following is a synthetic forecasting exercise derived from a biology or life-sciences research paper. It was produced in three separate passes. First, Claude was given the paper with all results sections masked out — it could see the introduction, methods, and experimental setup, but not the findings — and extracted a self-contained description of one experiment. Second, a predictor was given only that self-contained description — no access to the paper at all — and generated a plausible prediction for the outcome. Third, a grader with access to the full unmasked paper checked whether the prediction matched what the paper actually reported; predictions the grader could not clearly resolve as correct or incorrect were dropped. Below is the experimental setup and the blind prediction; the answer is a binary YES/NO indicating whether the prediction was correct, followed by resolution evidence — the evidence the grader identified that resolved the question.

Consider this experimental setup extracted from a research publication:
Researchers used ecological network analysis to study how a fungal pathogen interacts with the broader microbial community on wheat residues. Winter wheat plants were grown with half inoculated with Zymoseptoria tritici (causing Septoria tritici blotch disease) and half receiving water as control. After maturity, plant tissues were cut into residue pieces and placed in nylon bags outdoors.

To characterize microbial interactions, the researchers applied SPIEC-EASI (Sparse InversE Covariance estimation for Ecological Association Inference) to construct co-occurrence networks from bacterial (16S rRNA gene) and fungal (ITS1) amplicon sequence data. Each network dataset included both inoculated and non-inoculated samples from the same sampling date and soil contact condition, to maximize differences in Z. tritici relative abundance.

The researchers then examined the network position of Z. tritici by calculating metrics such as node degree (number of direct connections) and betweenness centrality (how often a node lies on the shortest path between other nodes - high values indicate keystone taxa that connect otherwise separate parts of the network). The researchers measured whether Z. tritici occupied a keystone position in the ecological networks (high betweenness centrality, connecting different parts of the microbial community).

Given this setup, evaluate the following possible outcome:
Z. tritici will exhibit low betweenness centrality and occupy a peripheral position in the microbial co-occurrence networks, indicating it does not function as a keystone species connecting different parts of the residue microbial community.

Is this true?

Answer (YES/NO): NO